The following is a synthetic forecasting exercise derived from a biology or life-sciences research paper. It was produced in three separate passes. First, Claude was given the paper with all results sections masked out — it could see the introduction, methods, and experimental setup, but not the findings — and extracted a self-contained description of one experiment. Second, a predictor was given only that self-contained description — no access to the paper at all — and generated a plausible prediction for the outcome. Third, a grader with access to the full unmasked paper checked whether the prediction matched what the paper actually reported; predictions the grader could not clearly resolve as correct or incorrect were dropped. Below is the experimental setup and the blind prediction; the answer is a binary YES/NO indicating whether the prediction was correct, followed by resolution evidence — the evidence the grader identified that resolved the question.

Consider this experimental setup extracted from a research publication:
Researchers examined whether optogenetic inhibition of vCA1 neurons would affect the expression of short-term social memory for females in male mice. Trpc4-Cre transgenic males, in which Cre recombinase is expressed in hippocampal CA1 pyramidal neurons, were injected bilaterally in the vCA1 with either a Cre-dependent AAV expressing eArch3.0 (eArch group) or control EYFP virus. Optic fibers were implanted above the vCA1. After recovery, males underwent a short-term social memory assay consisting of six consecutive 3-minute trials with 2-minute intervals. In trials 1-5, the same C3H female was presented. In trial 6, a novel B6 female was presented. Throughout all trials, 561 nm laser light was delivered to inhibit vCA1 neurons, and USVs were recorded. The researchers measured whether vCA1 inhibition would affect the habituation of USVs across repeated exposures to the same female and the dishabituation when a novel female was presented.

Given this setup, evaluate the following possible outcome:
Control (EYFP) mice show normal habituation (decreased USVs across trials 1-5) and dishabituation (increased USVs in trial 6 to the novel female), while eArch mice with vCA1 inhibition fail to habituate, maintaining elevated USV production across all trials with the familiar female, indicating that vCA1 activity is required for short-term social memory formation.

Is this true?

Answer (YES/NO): NO